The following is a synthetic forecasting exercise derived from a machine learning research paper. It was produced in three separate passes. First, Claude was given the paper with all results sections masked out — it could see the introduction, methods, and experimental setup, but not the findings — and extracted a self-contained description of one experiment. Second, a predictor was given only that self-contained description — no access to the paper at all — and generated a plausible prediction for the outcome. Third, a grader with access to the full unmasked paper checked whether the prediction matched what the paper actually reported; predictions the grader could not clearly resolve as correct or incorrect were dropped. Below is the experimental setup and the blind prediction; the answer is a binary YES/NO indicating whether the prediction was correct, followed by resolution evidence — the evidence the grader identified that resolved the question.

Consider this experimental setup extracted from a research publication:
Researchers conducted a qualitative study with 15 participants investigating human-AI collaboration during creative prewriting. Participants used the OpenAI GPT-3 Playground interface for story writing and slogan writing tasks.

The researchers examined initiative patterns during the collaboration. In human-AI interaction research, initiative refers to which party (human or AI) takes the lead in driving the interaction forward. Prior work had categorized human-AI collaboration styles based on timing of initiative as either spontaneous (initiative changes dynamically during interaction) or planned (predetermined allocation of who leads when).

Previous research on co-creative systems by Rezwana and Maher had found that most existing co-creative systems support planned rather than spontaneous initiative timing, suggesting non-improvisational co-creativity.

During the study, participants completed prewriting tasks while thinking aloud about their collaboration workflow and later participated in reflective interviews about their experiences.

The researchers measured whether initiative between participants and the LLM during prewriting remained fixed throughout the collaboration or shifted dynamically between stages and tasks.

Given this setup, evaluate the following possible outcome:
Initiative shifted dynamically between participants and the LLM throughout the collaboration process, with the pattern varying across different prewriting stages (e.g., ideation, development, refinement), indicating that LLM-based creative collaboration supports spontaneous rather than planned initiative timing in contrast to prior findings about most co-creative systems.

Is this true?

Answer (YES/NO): NO